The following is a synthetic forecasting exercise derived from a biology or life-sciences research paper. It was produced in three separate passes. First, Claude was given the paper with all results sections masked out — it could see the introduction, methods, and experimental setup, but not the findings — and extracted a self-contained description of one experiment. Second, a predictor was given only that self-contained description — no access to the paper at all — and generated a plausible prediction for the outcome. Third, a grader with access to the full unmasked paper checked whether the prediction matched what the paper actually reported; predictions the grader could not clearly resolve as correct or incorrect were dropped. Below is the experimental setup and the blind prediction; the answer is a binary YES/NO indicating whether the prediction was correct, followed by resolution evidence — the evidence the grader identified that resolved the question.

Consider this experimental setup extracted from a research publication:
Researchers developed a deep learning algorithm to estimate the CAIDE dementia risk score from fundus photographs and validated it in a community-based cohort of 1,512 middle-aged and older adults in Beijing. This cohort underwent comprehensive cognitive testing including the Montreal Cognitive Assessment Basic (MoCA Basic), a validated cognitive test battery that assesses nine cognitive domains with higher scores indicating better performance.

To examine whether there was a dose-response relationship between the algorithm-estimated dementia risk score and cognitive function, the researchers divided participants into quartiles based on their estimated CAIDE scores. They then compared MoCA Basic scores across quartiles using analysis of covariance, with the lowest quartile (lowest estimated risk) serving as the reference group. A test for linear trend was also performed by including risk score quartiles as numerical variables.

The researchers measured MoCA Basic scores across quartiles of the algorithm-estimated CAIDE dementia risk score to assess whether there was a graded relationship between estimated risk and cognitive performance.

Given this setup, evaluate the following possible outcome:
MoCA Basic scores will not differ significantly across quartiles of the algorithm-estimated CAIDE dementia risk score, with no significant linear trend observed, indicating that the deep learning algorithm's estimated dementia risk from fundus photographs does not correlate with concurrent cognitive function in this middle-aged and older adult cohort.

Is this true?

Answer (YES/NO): NO